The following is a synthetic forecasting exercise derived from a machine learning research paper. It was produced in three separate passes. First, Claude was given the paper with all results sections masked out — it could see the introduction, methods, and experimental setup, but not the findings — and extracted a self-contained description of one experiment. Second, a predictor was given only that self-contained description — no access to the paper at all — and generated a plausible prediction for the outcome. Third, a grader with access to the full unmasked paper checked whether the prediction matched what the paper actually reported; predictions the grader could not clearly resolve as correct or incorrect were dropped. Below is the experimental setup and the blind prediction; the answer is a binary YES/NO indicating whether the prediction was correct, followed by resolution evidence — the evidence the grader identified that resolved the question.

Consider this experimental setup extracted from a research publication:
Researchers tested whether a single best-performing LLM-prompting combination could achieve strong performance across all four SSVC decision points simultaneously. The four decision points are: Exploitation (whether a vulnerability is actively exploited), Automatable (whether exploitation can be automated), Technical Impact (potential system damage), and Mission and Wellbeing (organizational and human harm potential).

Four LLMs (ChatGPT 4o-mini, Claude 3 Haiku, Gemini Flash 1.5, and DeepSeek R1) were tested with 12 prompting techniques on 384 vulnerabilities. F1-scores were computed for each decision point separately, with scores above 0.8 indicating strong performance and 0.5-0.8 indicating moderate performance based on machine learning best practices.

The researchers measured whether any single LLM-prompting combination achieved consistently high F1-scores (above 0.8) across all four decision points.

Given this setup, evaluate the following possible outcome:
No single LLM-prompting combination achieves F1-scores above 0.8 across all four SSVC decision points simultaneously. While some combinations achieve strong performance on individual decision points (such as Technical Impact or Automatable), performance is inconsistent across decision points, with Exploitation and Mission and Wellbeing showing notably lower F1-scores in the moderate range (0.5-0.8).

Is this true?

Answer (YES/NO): NO